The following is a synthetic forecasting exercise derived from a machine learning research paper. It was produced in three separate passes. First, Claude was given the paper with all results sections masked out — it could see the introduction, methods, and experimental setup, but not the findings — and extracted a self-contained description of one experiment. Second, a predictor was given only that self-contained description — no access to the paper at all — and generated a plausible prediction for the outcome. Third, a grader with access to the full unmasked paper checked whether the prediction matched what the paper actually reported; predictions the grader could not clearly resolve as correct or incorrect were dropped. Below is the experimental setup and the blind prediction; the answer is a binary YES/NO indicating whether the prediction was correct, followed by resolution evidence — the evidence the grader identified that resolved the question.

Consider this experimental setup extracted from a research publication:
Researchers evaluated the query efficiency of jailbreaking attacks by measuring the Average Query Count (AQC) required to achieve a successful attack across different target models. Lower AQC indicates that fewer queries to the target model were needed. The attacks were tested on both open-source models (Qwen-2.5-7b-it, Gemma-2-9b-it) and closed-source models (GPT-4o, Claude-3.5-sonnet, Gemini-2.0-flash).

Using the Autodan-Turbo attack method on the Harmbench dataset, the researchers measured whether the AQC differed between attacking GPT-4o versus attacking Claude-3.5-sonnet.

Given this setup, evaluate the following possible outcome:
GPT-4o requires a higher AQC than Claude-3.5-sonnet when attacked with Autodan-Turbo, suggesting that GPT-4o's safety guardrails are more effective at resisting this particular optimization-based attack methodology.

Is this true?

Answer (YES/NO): NO